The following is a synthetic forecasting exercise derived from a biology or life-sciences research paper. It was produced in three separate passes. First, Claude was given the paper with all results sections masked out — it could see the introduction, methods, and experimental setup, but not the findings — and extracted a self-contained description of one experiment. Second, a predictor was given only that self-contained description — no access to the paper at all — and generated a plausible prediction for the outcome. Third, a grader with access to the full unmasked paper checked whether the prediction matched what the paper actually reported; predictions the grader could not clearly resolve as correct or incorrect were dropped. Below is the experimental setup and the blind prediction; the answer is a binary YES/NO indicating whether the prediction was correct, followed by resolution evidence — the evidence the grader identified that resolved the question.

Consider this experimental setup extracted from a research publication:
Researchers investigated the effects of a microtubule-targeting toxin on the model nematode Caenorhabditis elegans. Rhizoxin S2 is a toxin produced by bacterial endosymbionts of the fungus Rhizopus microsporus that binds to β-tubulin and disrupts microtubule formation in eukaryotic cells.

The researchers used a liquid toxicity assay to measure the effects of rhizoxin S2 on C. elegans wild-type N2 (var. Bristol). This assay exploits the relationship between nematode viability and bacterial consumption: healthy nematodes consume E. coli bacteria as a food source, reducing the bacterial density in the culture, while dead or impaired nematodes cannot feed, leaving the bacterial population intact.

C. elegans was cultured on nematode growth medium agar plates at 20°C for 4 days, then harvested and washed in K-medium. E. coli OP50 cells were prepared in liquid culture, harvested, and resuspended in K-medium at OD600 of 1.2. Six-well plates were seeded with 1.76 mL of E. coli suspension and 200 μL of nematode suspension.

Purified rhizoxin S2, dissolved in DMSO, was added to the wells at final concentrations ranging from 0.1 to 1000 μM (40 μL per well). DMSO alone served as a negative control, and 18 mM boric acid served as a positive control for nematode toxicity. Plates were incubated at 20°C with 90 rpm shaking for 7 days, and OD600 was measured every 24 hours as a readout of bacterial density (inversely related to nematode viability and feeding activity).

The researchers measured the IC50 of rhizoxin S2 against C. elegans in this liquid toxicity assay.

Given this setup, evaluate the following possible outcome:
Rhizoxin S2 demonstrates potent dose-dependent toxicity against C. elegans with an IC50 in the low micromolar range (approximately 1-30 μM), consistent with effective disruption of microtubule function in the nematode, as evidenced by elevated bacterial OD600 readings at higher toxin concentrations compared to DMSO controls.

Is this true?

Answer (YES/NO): NO